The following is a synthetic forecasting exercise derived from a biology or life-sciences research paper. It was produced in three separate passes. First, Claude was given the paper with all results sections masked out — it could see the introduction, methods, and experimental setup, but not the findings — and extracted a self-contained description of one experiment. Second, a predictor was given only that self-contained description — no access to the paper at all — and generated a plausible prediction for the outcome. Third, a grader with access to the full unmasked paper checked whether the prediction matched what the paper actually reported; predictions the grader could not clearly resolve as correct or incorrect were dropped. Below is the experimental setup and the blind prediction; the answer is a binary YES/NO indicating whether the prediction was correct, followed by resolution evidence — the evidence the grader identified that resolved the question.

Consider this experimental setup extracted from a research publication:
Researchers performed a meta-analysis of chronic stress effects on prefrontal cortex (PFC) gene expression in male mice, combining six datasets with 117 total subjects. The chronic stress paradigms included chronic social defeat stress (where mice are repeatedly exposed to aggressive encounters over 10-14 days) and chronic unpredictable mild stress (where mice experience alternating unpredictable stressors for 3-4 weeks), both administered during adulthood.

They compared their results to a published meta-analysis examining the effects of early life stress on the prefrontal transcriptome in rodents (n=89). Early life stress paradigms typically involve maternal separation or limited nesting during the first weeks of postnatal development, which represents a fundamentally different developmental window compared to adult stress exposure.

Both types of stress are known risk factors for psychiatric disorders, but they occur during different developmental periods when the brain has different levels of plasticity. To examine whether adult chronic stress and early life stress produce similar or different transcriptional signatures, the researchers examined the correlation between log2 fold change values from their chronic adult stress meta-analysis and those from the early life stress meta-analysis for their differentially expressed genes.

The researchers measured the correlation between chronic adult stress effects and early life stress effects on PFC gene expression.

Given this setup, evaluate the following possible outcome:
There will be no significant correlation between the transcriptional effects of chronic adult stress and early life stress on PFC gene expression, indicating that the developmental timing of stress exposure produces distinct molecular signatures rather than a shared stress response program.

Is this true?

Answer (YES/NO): NO